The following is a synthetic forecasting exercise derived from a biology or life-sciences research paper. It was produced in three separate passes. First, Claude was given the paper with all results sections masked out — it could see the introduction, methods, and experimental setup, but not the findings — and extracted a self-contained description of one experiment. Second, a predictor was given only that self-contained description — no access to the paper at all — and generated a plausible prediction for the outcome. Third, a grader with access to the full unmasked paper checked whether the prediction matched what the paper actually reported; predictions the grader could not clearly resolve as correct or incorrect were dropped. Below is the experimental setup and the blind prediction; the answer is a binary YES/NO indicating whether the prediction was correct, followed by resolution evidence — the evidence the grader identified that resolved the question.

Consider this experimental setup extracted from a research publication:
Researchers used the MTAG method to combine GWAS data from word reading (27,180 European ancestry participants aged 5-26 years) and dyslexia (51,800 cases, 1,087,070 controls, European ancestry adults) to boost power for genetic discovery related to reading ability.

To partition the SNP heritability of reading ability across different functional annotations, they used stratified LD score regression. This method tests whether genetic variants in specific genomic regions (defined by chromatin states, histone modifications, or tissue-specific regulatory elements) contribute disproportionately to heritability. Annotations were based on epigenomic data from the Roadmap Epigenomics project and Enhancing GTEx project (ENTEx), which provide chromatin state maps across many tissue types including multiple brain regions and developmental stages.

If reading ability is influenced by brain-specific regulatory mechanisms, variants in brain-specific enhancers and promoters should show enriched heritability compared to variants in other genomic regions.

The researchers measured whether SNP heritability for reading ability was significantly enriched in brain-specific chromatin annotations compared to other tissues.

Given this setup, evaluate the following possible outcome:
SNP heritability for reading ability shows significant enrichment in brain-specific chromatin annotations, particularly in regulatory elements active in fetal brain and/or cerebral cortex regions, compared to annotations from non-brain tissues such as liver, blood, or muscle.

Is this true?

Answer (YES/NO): YES